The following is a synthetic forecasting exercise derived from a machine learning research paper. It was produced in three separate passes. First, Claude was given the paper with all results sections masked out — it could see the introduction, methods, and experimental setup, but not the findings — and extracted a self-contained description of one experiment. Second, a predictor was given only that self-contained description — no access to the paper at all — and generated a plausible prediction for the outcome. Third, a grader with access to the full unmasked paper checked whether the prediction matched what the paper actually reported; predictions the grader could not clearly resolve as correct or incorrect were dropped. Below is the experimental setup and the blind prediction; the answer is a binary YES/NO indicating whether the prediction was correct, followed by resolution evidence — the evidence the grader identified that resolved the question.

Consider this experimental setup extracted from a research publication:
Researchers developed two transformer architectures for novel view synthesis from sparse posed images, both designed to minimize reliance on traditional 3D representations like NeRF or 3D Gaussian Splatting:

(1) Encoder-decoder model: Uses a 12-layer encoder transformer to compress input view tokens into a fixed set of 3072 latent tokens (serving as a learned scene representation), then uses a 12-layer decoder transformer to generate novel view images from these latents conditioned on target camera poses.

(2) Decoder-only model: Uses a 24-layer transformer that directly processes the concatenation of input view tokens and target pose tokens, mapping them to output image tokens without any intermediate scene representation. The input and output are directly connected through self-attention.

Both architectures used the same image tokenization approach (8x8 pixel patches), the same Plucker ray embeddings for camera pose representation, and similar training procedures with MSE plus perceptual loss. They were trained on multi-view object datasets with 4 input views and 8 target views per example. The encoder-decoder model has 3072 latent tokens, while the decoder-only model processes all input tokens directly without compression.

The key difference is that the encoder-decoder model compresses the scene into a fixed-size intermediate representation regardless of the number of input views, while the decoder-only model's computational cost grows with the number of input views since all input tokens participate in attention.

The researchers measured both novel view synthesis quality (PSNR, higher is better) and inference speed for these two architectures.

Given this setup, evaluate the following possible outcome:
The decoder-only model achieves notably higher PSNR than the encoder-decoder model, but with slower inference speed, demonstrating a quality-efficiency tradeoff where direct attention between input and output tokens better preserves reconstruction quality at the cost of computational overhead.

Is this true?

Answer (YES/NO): YES